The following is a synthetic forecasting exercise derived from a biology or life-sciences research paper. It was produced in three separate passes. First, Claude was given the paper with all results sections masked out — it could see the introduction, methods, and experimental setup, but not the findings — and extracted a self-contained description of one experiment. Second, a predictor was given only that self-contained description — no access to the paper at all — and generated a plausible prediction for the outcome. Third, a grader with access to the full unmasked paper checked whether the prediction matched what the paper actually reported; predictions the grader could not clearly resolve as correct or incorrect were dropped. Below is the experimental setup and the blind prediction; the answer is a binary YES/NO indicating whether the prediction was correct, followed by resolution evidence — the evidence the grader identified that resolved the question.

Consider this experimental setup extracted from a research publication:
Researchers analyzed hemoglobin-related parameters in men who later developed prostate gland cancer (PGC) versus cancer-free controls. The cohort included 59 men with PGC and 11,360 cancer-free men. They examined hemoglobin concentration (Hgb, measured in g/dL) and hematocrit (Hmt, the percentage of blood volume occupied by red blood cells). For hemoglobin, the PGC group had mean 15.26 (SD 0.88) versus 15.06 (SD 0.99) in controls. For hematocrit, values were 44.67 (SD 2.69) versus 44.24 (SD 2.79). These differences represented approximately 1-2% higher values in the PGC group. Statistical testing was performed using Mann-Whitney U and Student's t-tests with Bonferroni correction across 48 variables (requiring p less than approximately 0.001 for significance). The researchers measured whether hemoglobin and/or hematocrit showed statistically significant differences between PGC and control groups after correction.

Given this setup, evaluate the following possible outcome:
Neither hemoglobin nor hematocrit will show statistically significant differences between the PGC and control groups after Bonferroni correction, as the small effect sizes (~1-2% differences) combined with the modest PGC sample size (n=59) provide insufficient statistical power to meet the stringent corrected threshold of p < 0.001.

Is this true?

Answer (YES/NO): YES